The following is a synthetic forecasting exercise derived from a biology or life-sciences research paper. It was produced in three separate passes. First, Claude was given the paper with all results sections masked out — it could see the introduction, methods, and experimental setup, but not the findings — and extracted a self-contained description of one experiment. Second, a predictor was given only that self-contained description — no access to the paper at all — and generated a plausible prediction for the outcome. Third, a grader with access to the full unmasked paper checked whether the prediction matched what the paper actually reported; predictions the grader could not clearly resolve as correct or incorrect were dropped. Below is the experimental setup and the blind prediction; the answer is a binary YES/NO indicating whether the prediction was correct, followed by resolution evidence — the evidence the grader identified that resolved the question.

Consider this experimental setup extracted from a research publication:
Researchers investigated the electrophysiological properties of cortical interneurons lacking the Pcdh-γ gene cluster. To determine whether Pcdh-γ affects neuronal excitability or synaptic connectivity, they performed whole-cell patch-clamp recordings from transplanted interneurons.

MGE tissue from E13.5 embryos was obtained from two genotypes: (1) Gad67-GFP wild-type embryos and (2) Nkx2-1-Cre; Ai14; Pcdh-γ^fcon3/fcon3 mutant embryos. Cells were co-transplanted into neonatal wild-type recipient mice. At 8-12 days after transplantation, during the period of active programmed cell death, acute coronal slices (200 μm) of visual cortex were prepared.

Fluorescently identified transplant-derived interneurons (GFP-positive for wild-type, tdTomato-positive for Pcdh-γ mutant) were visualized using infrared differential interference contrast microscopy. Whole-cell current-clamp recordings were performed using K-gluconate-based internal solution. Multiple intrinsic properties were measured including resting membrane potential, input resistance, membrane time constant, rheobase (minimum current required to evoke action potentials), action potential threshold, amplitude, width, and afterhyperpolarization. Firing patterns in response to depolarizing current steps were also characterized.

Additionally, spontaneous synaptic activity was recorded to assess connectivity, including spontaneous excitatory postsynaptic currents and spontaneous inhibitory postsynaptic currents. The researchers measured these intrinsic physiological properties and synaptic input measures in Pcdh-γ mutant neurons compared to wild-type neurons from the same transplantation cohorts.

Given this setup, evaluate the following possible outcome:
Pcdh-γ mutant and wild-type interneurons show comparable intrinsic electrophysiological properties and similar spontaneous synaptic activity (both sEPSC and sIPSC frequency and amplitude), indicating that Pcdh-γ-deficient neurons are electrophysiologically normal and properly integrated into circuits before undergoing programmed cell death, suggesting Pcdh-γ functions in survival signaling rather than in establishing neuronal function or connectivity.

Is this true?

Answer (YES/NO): YES